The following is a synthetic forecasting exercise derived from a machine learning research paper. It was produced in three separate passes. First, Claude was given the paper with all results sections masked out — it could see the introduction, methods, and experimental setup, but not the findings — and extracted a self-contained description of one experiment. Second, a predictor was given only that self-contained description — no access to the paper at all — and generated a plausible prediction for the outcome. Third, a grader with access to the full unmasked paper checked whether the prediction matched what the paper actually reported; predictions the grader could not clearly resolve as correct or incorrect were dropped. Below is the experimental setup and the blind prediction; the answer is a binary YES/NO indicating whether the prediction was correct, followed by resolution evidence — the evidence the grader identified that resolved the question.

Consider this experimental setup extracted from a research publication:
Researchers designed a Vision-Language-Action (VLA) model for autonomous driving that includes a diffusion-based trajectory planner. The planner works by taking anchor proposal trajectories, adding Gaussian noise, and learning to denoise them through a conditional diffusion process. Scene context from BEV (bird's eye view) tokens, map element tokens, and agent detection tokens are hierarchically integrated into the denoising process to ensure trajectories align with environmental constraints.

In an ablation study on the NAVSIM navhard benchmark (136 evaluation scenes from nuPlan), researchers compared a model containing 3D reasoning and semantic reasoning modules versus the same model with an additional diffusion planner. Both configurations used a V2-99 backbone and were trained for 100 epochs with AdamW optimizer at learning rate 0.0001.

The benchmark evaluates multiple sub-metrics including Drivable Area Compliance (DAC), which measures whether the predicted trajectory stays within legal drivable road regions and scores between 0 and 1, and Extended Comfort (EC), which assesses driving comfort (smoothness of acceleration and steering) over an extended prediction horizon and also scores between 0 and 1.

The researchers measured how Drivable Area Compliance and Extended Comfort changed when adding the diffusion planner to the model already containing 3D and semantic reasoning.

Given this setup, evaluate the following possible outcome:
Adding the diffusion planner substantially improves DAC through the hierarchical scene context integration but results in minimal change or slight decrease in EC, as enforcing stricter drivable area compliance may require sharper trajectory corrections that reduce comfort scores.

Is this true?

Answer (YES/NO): NO